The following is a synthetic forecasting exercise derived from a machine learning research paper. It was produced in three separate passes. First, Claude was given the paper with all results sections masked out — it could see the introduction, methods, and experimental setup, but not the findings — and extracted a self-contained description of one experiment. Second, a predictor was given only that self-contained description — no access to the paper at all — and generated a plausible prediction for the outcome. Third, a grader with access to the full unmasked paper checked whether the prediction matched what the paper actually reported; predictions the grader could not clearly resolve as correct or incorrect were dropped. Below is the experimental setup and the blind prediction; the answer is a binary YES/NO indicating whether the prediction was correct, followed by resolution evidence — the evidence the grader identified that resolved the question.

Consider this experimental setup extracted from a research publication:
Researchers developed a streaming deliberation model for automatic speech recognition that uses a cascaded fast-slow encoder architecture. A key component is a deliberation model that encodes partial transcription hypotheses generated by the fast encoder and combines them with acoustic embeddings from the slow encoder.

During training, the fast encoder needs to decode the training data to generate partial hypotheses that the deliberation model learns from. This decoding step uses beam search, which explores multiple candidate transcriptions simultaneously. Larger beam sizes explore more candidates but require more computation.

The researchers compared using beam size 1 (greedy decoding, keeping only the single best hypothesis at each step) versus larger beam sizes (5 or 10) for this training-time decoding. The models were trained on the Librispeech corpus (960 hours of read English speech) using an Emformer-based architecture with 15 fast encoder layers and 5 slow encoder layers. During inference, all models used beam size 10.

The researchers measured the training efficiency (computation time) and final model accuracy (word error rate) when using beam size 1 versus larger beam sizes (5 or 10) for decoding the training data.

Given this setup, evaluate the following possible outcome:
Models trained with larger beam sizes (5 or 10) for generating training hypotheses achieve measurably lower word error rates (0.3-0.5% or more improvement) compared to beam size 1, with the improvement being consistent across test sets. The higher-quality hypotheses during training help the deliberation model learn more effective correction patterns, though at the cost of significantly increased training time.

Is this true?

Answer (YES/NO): NO